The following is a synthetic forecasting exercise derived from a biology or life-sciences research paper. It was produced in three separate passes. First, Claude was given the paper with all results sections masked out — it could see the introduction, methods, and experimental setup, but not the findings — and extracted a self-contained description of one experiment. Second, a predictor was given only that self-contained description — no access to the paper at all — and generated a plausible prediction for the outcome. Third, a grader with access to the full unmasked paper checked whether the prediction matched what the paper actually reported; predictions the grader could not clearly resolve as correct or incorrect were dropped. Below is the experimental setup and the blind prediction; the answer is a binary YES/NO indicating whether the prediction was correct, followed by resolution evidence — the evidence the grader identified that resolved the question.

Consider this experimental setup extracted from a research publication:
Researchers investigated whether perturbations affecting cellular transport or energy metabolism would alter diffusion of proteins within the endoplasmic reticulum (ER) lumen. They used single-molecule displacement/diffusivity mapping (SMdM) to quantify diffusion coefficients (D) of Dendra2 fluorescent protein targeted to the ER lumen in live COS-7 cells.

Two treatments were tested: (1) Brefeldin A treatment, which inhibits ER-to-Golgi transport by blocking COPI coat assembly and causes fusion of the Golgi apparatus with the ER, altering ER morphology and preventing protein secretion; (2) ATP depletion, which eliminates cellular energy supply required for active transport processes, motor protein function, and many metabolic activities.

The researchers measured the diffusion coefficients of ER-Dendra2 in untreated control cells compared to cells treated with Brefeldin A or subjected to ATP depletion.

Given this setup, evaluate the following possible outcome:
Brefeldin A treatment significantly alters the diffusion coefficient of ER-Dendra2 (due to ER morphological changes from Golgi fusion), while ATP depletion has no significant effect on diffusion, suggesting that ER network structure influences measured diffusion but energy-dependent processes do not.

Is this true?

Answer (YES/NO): NO